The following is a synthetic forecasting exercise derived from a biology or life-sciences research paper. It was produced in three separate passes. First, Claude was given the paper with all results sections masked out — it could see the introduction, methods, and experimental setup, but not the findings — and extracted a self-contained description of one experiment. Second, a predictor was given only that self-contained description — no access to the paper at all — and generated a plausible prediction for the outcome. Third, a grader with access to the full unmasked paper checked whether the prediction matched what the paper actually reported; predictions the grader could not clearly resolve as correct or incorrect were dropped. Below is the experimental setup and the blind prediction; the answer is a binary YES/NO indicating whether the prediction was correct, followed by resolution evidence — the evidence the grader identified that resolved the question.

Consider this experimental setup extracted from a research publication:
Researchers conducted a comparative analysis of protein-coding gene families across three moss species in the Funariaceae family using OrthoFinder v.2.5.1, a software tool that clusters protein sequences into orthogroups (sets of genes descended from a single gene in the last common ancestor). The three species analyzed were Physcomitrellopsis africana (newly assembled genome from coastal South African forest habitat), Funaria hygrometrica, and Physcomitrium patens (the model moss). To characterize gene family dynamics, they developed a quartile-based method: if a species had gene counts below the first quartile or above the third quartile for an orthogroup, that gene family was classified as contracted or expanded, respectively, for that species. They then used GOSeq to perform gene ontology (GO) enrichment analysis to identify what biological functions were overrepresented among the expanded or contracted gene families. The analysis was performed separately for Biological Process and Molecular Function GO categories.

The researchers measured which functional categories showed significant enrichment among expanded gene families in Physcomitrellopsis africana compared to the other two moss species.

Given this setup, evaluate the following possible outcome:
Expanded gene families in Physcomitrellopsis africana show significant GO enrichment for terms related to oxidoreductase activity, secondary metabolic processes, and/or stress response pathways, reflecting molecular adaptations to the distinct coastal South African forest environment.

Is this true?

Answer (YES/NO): NO